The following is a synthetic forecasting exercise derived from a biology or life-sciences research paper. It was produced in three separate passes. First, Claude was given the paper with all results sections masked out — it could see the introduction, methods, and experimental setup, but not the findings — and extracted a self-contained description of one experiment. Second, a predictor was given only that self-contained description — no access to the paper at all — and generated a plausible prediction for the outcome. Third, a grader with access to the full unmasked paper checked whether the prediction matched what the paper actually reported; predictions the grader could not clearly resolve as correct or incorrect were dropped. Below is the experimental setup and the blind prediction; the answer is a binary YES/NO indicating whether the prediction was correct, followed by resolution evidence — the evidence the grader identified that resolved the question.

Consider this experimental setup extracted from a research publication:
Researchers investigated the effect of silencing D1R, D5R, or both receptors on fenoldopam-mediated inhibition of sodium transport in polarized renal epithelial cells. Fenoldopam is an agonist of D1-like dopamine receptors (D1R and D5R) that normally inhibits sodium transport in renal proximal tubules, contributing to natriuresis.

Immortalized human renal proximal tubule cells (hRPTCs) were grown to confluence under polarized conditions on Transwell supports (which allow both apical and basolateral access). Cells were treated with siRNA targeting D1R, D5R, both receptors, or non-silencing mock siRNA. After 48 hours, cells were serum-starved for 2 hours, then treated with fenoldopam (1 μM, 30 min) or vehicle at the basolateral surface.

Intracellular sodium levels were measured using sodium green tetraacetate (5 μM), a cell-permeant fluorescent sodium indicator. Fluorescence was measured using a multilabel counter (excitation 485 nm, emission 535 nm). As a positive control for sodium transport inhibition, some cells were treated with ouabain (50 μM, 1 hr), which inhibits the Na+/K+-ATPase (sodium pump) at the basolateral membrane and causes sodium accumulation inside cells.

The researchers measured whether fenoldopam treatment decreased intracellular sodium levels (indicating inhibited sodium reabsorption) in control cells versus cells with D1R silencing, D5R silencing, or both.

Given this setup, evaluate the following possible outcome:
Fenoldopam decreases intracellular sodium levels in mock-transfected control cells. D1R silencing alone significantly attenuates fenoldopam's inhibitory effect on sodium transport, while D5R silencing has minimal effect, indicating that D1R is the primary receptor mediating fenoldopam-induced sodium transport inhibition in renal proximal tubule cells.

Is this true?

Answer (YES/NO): NO